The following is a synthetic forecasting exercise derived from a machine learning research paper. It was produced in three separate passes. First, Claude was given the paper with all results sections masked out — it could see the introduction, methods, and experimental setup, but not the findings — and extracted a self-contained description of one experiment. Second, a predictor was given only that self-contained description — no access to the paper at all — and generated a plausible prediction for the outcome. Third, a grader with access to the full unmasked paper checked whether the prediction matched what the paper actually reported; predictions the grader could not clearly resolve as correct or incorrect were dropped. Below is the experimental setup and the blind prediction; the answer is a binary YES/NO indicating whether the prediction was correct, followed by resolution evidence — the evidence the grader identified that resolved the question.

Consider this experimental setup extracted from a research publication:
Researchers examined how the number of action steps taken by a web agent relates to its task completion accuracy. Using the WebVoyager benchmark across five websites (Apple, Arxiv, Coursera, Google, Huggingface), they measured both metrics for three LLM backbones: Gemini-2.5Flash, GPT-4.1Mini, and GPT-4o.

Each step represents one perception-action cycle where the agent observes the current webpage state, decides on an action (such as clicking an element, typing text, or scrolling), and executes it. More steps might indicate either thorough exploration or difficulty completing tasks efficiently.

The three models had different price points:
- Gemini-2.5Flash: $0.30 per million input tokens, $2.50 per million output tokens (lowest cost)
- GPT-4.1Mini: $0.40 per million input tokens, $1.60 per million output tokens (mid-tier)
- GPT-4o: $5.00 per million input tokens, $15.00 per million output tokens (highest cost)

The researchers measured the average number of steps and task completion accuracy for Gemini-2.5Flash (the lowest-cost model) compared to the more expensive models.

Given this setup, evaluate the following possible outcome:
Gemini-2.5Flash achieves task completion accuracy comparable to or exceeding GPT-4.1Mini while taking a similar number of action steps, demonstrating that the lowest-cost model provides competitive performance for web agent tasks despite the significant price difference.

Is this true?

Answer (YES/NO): NO